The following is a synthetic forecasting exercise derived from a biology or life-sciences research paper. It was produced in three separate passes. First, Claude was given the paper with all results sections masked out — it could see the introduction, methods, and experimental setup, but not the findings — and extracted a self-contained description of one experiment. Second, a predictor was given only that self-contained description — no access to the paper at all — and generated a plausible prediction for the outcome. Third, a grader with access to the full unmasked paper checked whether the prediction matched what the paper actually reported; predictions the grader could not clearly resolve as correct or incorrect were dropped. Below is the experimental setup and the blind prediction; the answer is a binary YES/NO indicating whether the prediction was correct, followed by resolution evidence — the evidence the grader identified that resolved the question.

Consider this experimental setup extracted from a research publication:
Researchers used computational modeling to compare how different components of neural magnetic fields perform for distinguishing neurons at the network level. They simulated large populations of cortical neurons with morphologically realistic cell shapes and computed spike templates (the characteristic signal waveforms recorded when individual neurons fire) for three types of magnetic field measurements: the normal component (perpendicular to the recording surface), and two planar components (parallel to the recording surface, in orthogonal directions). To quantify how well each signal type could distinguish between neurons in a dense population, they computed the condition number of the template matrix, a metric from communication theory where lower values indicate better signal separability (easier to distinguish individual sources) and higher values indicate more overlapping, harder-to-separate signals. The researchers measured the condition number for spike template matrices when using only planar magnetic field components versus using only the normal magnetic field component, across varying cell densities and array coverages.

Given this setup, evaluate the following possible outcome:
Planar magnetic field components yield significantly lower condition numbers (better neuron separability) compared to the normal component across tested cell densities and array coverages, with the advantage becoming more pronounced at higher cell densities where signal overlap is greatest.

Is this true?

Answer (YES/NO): NO